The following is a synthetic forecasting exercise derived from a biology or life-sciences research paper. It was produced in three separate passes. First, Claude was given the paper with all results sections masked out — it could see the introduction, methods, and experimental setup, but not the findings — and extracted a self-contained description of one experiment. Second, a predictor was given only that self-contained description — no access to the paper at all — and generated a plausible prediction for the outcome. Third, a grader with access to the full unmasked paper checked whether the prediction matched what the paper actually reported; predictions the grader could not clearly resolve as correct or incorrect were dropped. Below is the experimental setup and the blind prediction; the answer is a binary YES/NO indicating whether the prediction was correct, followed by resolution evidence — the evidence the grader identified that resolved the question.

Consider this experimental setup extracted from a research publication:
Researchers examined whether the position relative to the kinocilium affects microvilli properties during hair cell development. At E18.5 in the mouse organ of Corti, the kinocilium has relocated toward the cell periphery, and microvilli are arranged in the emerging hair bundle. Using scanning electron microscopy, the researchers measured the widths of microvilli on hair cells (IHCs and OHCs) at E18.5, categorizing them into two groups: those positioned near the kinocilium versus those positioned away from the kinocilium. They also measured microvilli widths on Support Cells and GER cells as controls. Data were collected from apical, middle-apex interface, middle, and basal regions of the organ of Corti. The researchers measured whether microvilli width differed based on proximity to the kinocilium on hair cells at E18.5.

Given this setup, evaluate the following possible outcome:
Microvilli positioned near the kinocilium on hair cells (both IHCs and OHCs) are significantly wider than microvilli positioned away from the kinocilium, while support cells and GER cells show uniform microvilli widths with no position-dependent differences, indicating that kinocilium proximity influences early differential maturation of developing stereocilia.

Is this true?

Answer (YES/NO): YES